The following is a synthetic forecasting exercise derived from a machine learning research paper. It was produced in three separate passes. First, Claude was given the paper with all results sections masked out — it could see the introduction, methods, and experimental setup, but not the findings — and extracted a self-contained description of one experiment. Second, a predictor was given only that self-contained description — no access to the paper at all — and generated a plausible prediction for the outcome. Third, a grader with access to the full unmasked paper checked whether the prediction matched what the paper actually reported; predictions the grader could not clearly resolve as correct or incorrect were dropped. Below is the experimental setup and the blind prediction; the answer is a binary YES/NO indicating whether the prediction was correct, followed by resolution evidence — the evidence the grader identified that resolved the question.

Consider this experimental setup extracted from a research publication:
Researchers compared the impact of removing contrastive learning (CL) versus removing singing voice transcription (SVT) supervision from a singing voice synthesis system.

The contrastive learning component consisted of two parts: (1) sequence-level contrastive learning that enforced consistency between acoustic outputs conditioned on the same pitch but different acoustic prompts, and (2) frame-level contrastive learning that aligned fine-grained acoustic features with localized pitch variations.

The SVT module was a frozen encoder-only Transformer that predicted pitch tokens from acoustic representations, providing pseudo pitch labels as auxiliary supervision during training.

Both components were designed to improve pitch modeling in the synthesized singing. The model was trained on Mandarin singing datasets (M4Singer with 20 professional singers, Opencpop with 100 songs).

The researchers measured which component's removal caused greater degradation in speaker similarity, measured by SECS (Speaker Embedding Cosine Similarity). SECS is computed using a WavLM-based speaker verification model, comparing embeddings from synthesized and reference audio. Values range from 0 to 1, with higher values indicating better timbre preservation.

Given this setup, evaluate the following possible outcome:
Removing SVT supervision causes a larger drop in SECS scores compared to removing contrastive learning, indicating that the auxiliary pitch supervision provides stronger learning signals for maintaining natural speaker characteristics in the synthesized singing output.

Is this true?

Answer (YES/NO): YES